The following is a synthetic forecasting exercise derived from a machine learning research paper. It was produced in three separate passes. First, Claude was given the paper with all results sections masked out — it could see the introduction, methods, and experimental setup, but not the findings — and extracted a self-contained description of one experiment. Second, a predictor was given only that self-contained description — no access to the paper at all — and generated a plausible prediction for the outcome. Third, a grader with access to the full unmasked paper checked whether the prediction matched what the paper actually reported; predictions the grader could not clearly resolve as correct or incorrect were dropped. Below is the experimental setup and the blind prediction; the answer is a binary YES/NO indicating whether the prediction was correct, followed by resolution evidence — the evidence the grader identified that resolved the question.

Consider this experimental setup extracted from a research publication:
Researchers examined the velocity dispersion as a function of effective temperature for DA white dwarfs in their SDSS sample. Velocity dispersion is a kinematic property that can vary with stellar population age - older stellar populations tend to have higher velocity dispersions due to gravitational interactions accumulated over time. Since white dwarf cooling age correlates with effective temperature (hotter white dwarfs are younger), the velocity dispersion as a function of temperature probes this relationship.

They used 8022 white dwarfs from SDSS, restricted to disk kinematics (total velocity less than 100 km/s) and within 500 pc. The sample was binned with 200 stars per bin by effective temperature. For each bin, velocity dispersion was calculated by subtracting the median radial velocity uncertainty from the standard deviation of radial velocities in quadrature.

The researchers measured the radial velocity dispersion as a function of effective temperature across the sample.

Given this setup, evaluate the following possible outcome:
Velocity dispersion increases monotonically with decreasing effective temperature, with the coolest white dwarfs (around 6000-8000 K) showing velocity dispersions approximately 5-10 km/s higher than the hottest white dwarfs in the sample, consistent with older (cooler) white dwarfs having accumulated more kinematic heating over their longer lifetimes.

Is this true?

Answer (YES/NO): NO